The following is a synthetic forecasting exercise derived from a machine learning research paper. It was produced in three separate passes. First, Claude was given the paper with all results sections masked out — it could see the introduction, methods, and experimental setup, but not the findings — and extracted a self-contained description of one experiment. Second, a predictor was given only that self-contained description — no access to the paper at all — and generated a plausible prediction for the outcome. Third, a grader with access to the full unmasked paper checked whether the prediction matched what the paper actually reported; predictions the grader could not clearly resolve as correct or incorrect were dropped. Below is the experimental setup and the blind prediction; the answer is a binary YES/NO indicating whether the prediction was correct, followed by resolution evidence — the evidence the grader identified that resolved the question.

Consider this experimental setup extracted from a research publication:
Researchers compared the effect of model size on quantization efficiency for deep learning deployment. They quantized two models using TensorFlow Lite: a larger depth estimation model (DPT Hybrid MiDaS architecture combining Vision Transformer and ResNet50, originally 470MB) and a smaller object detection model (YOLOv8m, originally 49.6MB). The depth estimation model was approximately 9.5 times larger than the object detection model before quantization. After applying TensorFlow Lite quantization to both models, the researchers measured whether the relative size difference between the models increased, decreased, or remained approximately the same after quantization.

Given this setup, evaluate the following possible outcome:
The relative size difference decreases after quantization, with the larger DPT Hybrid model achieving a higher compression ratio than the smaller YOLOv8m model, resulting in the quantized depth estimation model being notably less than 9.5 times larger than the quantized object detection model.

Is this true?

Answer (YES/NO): YES